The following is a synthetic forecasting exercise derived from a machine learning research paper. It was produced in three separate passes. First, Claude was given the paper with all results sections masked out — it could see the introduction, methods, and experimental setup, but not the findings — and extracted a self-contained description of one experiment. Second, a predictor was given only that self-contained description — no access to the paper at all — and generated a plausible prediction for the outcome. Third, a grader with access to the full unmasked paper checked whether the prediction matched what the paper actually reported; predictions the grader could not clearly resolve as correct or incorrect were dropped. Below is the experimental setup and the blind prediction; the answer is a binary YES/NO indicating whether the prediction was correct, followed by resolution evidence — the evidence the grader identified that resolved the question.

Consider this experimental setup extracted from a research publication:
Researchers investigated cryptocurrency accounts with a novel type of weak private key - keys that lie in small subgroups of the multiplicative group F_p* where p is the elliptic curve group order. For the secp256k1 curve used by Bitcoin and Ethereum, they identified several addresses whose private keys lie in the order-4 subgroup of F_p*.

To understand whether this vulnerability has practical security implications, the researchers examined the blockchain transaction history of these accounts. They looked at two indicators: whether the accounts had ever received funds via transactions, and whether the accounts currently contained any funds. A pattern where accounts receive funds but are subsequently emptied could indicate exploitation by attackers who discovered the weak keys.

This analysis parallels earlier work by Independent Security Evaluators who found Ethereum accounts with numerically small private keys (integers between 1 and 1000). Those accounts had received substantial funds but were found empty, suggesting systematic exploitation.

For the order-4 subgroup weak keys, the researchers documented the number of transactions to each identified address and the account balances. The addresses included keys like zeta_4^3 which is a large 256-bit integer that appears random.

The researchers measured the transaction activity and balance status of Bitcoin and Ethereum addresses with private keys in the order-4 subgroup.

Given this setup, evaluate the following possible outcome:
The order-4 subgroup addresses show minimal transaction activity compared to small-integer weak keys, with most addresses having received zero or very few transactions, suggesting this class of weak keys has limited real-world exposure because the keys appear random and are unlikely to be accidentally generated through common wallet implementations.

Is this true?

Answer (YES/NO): NO